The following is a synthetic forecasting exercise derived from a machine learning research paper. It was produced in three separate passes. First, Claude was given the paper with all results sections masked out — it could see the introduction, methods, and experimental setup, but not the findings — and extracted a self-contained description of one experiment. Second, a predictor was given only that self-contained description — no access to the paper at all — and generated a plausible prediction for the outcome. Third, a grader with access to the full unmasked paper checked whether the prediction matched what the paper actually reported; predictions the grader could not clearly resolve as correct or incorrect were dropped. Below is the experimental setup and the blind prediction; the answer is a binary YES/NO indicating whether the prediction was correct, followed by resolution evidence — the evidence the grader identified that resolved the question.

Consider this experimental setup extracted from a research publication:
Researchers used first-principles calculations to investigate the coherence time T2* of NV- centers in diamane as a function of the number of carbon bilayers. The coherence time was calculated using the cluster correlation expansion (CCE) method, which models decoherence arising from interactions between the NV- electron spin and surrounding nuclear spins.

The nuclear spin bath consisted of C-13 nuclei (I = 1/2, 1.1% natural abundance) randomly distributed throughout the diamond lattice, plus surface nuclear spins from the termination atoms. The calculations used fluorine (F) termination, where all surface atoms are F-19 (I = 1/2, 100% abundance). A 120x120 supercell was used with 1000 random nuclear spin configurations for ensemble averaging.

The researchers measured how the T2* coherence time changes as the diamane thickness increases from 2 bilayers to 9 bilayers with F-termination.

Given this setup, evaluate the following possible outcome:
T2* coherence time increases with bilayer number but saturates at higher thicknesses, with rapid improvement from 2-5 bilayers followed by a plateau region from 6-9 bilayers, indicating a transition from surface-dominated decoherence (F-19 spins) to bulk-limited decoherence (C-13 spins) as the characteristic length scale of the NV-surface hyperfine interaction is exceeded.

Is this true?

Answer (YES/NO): NO